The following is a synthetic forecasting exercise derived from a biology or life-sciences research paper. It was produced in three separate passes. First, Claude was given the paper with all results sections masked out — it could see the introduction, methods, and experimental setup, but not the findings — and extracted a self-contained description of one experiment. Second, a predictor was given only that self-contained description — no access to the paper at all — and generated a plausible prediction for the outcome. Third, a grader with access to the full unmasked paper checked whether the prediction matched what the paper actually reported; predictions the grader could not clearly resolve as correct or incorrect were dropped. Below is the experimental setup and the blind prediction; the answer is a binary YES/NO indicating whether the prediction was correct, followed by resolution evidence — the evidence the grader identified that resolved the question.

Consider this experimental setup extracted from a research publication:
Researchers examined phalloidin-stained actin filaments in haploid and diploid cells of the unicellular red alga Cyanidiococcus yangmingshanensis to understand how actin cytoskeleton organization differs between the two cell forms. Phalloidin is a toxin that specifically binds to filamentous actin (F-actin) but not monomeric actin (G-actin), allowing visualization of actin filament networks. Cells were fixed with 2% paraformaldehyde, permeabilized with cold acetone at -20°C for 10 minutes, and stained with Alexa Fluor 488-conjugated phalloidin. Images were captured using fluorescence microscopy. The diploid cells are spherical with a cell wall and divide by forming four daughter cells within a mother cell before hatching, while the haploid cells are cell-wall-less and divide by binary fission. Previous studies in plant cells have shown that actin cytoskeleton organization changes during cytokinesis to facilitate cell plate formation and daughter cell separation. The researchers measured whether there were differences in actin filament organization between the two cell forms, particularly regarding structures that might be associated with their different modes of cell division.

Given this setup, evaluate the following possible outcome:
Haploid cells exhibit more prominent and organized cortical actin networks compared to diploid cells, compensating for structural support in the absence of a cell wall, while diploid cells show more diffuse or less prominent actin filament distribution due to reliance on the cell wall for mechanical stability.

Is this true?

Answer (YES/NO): NO